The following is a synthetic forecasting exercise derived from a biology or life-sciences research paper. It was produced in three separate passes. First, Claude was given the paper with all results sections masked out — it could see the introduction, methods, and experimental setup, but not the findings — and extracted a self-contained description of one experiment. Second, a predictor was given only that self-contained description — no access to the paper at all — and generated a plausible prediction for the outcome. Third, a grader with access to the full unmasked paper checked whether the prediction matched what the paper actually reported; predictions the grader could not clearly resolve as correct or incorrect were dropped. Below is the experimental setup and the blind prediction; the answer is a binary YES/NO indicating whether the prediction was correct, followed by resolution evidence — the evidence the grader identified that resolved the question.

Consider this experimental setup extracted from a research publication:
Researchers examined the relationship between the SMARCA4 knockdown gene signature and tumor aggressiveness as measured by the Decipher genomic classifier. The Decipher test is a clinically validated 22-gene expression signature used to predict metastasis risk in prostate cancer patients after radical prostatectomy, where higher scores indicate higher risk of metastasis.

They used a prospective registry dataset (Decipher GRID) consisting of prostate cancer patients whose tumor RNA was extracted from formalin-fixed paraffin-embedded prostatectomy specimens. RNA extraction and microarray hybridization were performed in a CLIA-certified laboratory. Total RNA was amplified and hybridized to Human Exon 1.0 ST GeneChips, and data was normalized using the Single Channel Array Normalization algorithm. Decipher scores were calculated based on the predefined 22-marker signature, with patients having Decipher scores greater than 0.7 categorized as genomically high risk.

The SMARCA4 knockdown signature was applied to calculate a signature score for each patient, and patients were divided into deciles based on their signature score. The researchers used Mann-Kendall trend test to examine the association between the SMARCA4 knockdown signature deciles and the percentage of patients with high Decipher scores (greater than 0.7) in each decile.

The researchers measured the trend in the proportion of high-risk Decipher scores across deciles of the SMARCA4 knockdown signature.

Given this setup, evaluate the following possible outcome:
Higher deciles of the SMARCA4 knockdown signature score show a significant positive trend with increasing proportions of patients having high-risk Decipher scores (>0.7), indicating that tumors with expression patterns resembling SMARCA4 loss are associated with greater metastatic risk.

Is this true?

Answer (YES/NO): NO